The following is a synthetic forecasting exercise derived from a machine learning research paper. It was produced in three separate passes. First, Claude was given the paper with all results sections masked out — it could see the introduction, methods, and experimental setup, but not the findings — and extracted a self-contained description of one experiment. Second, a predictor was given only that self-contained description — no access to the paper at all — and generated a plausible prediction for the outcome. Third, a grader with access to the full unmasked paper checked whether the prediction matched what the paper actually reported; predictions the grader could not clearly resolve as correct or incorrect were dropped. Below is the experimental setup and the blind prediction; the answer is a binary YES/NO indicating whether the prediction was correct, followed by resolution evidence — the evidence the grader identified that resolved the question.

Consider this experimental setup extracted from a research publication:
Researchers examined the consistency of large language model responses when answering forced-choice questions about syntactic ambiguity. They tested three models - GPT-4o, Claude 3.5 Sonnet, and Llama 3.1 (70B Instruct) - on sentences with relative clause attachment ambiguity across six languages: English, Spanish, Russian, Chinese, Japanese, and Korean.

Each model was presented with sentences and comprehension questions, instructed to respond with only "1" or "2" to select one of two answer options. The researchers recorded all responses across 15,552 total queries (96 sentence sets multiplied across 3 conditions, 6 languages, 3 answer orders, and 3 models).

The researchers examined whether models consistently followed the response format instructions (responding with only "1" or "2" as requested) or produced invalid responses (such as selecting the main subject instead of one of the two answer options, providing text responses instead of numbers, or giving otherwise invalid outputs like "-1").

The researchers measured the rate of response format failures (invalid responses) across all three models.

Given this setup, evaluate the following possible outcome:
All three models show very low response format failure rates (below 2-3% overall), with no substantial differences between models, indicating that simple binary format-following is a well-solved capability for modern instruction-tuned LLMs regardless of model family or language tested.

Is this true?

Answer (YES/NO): NO